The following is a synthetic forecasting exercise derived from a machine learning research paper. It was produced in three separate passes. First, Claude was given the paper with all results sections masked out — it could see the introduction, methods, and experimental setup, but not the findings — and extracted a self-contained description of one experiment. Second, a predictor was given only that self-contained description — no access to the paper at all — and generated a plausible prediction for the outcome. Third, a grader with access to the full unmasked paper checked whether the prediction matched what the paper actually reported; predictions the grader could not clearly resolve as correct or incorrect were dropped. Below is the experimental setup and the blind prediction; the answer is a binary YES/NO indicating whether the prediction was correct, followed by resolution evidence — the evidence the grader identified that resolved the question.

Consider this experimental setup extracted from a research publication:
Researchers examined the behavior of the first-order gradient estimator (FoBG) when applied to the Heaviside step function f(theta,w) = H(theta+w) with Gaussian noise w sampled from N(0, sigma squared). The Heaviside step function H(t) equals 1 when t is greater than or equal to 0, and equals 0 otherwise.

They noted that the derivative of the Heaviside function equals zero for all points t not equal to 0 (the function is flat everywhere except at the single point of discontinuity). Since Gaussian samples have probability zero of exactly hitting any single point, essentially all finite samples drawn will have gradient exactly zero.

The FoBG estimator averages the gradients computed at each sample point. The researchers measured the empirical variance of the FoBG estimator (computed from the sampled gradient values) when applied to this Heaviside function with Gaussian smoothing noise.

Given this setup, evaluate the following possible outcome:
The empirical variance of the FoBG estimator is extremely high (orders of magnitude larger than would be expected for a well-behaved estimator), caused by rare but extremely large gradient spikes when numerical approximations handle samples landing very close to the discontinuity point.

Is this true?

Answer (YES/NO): NO